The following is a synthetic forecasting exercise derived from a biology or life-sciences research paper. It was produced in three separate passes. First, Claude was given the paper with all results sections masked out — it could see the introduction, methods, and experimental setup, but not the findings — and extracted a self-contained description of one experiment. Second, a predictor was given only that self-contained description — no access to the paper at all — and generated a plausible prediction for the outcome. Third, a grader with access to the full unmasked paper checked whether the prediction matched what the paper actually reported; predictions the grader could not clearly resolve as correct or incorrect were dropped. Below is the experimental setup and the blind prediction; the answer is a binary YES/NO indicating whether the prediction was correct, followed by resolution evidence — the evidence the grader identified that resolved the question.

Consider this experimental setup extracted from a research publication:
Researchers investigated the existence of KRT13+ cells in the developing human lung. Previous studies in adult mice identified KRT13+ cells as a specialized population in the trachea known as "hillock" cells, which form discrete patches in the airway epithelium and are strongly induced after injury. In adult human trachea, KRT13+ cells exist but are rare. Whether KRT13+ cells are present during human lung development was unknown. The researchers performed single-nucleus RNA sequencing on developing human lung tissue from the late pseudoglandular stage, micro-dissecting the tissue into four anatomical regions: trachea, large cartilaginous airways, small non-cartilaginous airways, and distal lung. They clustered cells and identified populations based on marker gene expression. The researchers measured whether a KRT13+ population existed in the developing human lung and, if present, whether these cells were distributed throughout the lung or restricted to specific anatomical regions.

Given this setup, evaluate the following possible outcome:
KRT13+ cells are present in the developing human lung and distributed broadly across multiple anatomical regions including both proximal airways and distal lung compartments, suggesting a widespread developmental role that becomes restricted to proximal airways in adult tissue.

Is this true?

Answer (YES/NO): NO